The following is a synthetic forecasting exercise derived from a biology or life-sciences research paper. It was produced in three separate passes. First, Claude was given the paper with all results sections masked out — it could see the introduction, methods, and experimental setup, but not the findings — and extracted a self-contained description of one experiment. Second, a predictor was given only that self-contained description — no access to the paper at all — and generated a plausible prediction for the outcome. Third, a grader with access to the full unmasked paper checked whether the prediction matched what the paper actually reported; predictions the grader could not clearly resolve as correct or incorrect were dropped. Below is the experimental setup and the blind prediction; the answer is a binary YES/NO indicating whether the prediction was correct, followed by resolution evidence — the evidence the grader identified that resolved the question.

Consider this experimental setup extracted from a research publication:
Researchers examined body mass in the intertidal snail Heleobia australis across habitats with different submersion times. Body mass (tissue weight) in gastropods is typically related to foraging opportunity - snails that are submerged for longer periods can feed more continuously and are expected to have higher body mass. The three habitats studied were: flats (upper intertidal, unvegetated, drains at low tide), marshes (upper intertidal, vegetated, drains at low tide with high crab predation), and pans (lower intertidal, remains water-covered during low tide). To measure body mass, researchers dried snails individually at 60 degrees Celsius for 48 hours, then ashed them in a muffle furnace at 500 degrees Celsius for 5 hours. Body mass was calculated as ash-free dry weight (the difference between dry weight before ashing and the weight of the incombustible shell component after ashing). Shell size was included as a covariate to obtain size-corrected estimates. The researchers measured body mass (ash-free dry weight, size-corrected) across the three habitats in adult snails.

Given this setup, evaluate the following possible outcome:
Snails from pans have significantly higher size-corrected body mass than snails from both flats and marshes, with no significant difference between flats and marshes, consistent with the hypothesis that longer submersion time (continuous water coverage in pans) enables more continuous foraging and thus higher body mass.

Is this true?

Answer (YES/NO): YES